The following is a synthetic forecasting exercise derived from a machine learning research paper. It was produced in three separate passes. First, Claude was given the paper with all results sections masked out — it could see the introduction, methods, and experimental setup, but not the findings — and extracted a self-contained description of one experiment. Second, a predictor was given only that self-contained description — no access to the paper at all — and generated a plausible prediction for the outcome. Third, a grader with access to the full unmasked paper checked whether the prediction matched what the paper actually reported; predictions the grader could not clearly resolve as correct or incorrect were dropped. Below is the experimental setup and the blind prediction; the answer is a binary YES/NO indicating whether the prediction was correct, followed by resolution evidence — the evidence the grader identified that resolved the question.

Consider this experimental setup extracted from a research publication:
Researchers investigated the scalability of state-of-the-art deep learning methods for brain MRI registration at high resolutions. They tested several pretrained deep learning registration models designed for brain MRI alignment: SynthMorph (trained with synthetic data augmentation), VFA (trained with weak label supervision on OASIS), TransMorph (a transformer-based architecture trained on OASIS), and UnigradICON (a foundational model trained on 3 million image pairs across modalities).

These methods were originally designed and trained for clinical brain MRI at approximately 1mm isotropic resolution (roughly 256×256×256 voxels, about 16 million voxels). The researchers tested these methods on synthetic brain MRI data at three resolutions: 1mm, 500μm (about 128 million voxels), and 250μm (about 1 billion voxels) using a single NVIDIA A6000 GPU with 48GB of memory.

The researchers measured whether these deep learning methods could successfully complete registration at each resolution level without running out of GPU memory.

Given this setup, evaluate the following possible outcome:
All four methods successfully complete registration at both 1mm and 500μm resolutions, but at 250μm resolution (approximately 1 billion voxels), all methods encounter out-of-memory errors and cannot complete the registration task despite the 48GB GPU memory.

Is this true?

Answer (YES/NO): NO